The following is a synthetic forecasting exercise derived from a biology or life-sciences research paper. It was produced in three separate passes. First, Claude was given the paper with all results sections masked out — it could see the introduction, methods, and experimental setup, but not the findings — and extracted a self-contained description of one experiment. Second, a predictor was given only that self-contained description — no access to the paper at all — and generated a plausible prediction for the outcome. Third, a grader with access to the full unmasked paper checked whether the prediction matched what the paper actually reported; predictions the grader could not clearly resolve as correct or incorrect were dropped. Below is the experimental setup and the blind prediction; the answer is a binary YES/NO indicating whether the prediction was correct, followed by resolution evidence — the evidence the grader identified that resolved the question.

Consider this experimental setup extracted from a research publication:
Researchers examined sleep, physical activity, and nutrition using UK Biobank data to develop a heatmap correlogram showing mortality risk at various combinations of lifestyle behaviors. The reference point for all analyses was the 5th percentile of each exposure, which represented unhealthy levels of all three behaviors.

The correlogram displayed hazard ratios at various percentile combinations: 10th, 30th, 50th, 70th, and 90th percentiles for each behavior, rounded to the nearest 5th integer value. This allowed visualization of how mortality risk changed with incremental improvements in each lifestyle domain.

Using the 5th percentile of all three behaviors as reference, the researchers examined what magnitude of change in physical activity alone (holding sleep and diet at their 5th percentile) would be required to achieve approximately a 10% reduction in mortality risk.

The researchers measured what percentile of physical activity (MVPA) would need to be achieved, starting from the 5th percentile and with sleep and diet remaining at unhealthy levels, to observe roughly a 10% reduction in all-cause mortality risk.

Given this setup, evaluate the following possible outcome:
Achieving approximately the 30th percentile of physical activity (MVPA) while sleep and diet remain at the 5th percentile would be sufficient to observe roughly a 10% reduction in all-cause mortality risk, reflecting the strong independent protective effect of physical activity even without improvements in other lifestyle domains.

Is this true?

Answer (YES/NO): NO